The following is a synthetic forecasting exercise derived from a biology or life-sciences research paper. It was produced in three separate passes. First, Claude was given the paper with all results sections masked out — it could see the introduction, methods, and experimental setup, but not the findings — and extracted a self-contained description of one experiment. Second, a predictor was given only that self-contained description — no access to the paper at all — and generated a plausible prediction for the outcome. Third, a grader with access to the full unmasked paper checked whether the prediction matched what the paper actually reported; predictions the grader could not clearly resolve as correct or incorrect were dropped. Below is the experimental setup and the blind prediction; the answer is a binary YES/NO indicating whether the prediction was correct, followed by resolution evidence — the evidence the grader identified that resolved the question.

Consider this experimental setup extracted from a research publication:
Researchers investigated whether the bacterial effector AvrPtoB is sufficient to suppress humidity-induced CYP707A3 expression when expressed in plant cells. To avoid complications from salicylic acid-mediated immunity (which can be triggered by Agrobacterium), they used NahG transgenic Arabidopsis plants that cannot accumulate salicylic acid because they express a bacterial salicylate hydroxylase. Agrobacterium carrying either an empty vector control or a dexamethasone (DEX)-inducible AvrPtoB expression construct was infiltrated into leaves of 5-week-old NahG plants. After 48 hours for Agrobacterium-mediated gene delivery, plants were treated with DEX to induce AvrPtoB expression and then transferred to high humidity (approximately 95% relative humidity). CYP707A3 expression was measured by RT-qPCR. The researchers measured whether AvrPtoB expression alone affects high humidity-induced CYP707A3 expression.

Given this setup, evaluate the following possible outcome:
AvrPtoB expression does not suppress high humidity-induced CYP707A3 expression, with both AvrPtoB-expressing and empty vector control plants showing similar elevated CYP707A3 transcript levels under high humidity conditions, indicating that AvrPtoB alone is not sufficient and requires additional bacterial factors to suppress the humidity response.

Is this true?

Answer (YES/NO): NO